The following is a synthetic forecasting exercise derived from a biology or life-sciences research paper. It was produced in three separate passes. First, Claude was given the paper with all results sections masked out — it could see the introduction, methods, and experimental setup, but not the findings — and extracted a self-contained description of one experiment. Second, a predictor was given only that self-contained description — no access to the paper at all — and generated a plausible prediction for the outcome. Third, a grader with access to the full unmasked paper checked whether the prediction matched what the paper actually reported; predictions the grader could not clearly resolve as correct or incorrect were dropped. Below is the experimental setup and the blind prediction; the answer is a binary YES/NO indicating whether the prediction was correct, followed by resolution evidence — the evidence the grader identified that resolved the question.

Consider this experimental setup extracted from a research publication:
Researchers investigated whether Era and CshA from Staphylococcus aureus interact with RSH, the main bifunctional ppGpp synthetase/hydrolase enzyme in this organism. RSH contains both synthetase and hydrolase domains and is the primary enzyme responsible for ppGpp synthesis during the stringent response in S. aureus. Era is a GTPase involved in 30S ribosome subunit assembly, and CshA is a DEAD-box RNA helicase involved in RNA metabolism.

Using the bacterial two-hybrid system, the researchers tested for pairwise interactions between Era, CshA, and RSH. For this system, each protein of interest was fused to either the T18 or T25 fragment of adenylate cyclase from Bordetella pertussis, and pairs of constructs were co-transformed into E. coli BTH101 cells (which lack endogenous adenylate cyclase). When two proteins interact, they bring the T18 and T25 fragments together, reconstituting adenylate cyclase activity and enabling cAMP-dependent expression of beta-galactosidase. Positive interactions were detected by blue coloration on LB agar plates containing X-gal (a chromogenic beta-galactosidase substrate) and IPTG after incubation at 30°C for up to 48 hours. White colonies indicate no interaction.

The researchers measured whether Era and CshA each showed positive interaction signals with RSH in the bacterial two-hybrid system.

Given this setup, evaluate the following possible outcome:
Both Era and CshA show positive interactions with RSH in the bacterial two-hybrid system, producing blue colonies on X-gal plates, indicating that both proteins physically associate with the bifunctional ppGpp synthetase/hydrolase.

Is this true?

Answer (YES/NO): YES